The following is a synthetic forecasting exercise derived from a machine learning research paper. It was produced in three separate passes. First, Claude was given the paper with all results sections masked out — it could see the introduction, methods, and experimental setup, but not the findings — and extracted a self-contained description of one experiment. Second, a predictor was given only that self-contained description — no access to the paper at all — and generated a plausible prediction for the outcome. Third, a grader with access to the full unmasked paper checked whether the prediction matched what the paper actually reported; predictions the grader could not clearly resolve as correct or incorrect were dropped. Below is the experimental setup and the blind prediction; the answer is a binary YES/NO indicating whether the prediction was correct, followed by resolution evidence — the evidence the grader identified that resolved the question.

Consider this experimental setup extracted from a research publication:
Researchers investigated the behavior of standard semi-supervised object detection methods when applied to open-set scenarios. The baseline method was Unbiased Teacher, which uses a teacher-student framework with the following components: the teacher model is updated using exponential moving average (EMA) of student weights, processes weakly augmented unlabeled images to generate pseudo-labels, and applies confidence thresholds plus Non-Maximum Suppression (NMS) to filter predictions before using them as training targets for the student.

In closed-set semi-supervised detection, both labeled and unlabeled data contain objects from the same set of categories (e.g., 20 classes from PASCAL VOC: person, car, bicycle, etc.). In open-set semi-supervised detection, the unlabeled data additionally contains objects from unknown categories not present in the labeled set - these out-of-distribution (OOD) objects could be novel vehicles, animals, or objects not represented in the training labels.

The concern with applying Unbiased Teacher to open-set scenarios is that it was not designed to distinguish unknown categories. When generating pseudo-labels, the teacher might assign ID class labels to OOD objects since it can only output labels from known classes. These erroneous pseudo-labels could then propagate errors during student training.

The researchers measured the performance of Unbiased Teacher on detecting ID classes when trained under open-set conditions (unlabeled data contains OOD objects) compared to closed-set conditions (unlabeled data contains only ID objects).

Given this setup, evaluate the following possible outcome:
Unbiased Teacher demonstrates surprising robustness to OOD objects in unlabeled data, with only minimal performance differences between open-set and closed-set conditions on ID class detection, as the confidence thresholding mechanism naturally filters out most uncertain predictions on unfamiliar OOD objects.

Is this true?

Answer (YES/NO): NO